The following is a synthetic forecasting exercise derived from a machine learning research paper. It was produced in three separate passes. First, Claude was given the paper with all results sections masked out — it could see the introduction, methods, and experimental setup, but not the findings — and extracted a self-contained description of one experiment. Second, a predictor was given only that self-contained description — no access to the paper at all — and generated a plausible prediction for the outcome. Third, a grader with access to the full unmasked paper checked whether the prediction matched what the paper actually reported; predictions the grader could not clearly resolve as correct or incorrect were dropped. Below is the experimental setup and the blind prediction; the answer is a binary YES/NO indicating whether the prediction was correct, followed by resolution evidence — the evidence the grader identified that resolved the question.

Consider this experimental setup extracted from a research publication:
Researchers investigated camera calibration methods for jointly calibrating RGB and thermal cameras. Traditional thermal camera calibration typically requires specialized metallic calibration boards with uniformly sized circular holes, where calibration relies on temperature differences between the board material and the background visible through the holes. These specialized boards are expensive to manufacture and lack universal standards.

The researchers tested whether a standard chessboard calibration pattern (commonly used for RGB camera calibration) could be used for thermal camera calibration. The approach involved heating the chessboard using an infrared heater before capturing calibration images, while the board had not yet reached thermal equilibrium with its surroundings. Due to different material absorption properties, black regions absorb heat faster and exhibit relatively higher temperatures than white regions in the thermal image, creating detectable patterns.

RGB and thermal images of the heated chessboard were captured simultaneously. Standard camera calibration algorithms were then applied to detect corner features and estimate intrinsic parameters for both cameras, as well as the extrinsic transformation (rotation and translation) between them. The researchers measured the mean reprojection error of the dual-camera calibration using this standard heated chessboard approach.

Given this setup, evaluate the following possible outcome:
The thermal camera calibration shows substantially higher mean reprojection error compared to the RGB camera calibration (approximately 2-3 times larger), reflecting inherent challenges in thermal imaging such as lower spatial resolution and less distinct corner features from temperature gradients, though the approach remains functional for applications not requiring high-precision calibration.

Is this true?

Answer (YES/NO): NO